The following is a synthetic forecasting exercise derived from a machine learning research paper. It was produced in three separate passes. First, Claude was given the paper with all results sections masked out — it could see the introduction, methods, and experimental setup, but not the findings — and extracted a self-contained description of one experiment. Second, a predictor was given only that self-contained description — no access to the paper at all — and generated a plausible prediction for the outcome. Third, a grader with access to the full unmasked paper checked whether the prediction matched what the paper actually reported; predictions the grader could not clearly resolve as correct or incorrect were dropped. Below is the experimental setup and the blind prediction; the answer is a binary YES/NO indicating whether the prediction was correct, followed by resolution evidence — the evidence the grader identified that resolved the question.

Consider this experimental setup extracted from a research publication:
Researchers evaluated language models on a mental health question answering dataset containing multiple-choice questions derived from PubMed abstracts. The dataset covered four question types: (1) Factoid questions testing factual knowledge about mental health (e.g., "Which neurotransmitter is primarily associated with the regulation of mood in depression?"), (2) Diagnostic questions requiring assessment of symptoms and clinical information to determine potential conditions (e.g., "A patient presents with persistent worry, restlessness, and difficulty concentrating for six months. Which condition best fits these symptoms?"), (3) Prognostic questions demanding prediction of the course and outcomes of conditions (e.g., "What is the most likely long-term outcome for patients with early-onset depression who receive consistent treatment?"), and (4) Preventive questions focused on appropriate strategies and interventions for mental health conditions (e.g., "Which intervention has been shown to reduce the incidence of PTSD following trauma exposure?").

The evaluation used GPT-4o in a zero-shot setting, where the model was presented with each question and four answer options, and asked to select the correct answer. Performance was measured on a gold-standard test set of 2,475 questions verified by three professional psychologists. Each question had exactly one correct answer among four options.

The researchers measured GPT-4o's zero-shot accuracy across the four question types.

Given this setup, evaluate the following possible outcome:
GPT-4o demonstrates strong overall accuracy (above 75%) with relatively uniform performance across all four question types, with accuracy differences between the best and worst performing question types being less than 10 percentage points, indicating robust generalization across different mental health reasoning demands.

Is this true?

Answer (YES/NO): NO